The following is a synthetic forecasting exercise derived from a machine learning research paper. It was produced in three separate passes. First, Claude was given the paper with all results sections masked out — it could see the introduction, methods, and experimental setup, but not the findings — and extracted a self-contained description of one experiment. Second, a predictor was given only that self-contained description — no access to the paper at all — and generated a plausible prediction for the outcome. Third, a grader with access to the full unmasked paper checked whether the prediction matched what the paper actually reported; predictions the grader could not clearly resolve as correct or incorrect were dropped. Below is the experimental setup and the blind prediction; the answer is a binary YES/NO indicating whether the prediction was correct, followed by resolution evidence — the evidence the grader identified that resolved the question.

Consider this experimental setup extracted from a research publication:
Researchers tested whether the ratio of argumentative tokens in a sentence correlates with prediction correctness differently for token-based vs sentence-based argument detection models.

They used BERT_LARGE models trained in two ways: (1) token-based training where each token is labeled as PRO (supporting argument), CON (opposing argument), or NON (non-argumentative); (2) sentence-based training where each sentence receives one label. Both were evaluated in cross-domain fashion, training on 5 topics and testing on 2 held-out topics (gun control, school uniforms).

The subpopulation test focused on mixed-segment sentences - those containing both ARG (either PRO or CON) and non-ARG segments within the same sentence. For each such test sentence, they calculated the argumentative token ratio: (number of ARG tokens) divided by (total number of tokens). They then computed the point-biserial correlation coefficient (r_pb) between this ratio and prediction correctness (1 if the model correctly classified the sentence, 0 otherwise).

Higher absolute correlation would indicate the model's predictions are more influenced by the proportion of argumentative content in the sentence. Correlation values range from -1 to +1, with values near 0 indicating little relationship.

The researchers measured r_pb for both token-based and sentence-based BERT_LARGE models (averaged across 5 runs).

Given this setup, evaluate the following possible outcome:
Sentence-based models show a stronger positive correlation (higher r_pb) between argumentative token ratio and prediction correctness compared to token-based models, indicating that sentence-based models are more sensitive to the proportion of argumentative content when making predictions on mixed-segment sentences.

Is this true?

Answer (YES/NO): NO